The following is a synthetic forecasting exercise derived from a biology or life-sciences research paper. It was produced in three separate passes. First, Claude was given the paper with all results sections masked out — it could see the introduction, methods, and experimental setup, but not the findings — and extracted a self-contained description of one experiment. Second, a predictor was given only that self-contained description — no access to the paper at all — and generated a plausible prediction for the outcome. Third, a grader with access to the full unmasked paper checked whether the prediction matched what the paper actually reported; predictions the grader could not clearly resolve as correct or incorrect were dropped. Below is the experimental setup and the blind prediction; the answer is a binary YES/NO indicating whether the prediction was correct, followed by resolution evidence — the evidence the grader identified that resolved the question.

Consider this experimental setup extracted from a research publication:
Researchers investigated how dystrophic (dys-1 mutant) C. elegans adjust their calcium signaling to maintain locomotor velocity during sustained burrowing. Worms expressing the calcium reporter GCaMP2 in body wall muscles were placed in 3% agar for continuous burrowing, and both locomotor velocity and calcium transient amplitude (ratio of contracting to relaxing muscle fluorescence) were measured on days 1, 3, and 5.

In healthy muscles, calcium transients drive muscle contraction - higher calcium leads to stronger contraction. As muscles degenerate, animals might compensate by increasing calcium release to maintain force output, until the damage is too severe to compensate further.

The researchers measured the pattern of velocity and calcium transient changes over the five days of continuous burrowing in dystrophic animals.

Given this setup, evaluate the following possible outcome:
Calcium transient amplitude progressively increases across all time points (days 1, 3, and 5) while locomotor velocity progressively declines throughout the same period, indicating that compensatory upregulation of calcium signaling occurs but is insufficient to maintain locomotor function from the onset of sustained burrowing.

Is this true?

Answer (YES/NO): NO